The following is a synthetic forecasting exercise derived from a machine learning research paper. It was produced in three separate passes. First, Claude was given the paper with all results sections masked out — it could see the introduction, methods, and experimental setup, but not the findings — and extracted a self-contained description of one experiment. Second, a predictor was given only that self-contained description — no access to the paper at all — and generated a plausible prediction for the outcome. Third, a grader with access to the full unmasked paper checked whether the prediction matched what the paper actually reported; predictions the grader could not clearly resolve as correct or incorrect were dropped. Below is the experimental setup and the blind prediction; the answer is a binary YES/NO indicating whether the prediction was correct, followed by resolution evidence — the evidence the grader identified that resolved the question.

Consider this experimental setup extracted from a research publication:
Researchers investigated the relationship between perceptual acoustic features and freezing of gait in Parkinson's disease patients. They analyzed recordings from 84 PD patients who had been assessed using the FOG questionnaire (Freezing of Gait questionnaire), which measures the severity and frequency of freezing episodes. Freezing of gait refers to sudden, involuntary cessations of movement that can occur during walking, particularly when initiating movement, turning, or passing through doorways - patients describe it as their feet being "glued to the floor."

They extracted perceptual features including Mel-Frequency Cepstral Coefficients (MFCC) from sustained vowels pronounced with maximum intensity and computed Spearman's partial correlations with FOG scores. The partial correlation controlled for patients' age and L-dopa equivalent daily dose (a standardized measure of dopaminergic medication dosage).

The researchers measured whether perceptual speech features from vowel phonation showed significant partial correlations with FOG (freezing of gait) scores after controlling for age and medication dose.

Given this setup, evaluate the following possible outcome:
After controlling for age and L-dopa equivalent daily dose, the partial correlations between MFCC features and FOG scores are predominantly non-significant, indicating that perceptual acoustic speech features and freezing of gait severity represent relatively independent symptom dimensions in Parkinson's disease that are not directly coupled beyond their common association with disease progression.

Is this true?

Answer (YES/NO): NO